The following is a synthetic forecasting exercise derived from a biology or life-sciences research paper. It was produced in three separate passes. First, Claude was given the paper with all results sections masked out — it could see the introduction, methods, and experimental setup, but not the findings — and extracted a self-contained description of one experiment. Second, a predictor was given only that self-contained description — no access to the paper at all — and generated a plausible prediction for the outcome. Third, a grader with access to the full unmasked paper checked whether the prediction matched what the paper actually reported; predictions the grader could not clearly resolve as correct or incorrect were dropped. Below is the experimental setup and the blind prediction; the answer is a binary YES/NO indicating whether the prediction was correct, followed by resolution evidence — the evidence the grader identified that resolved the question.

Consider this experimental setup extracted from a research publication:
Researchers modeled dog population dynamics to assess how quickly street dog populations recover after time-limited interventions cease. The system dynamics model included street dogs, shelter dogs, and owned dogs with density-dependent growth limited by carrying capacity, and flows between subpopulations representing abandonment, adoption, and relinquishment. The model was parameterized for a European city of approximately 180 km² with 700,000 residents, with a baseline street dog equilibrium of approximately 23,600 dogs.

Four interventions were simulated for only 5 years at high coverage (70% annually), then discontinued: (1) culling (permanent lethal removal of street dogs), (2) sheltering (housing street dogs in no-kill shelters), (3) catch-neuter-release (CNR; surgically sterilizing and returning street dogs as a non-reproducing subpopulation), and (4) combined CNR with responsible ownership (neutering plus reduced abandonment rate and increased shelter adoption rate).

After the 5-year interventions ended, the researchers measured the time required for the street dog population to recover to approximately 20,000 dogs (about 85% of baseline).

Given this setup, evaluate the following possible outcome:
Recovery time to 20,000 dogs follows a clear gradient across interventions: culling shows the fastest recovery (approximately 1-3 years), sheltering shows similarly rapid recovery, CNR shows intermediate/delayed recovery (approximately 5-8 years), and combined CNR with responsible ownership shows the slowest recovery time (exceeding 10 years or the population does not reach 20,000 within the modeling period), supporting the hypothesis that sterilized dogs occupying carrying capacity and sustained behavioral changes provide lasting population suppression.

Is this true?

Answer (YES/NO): NO